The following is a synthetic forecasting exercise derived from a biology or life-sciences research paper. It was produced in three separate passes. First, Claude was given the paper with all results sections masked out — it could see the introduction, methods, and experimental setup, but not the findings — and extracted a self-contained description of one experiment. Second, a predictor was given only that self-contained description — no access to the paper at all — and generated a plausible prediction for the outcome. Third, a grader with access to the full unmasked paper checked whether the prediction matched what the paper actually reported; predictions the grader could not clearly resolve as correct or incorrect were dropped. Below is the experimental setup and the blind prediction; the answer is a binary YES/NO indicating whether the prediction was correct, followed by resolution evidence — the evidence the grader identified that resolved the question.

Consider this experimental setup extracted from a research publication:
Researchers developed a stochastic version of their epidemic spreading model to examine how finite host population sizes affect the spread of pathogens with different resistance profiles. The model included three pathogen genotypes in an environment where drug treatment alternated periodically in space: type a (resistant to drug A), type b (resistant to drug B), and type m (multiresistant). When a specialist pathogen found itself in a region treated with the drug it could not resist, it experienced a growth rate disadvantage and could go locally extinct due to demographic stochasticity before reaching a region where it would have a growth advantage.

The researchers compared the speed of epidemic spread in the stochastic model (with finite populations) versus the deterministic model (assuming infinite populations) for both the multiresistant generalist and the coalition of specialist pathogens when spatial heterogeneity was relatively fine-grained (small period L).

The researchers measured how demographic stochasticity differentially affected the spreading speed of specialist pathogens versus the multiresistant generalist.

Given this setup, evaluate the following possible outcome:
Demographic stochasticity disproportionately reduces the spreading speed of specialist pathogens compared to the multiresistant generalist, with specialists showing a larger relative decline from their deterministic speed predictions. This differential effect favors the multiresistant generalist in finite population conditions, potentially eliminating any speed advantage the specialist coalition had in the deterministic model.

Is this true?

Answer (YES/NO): YES